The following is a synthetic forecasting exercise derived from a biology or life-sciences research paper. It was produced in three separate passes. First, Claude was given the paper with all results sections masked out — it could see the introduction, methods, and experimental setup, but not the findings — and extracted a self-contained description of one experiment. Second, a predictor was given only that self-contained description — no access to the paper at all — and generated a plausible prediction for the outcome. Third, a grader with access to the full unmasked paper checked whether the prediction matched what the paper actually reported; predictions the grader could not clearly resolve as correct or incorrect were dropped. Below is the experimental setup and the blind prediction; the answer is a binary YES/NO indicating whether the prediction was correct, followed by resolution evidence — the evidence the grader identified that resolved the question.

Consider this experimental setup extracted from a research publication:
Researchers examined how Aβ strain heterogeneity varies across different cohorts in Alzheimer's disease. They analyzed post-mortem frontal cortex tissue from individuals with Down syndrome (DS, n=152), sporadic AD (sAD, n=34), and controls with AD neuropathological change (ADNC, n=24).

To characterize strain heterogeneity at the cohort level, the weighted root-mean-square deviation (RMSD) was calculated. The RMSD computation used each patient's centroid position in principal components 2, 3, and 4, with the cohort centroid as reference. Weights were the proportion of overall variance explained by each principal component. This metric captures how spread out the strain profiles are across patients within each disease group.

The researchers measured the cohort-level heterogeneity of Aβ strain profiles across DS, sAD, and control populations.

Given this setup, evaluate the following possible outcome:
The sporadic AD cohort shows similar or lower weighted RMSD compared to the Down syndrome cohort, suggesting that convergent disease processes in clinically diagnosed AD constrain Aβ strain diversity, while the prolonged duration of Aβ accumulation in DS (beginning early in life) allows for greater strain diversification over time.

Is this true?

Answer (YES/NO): YES